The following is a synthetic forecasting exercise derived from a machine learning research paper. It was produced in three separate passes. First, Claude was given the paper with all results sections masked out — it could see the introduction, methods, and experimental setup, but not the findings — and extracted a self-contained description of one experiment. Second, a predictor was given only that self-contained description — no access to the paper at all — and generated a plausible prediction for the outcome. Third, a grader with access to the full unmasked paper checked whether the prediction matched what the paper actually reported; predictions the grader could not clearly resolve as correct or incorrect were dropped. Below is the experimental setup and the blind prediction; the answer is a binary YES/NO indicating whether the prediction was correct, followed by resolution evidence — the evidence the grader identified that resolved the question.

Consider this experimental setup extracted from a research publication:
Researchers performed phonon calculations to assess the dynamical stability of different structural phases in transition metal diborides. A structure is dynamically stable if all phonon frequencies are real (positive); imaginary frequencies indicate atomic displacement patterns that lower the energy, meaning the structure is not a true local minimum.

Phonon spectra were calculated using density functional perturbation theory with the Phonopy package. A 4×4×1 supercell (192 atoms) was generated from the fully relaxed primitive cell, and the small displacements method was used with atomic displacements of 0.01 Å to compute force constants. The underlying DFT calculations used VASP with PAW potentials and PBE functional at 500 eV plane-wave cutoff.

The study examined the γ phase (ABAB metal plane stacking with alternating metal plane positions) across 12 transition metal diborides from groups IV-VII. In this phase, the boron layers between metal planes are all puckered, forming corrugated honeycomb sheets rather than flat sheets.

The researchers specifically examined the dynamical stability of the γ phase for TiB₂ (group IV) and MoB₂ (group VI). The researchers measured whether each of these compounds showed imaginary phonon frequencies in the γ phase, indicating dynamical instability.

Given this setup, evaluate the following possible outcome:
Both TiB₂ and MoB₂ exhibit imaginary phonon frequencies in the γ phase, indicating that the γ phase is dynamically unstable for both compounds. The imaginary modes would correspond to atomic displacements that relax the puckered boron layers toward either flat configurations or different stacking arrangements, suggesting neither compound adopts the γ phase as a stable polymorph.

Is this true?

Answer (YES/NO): NO